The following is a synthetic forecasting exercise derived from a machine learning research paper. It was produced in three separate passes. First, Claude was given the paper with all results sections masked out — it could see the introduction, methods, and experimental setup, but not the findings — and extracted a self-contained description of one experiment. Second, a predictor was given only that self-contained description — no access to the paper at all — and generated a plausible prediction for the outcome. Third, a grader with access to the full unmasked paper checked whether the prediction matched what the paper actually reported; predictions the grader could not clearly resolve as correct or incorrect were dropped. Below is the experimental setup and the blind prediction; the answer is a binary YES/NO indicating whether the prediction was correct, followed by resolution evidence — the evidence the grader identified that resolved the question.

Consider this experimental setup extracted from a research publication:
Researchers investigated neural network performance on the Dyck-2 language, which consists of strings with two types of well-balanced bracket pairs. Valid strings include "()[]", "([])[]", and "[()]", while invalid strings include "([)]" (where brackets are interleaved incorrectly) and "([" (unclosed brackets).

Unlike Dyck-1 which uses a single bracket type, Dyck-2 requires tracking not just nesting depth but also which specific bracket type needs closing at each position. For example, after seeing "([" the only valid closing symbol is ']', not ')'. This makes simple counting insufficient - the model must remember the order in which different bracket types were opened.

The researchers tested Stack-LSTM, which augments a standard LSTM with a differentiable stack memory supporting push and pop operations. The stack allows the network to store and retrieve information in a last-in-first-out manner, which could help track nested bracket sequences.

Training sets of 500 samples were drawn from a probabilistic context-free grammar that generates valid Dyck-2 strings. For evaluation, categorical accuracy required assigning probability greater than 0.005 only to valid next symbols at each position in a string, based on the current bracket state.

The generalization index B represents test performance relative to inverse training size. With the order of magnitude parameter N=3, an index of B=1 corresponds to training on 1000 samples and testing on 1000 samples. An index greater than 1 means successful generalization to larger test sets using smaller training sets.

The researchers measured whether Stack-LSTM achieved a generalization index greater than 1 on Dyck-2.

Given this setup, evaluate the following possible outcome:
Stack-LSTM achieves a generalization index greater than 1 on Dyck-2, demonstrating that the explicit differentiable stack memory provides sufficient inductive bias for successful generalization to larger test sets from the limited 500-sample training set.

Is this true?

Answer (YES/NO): NO